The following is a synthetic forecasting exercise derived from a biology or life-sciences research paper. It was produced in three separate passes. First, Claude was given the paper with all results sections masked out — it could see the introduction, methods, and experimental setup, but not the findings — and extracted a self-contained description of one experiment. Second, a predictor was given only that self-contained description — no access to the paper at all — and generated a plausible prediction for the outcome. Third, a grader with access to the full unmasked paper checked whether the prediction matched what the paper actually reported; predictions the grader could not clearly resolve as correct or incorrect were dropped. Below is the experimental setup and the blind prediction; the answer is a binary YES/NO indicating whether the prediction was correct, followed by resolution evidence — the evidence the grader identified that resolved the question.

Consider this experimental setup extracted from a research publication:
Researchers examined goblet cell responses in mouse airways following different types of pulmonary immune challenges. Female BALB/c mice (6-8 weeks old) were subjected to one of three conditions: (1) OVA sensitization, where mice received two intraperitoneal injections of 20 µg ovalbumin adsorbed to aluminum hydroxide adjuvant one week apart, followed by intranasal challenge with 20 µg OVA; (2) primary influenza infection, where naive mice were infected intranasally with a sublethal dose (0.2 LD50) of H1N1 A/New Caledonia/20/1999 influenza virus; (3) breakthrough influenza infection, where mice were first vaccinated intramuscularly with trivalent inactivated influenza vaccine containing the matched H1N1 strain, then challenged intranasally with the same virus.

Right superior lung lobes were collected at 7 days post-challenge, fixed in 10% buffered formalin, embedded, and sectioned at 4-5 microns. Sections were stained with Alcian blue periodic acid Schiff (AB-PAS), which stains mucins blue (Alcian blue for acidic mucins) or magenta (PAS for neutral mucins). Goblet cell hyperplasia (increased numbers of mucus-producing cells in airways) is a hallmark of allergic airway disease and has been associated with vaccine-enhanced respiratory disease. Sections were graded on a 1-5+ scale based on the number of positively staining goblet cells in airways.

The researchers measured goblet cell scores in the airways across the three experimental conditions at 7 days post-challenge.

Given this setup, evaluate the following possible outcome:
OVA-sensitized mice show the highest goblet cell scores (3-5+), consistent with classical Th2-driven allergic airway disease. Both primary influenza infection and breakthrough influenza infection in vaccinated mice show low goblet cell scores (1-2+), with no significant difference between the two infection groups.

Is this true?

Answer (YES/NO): YES